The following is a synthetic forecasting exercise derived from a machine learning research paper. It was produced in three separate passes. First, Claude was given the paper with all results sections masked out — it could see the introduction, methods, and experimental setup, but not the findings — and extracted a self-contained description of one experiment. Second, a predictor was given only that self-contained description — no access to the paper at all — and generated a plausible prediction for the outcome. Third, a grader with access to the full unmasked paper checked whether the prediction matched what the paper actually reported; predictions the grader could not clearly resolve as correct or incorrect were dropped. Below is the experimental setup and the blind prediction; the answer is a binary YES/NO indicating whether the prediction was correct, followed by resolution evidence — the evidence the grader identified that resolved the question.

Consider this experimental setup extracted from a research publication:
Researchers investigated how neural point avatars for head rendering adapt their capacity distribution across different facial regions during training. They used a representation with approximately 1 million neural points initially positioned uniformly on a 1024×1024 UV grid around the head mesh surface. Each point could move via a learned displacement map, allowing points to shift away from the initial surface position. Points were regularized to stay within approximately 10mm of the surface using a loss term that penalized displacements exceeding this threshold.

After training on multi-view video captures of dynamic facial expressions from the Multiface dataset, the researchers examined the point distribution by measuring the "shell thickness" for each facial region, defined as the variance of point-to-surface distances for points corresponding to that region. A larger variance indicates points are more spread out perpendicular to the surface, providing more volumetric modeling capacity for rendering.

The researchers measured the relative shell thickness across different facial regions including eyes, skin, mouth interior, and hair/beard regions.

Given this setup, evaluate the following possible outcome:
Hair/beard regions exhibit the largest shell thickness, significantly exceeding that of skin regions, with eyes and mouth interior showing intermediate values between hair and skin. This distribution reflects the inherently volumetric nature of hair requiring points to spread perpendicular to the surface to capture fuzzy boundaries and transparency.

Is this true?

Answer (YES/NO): NO